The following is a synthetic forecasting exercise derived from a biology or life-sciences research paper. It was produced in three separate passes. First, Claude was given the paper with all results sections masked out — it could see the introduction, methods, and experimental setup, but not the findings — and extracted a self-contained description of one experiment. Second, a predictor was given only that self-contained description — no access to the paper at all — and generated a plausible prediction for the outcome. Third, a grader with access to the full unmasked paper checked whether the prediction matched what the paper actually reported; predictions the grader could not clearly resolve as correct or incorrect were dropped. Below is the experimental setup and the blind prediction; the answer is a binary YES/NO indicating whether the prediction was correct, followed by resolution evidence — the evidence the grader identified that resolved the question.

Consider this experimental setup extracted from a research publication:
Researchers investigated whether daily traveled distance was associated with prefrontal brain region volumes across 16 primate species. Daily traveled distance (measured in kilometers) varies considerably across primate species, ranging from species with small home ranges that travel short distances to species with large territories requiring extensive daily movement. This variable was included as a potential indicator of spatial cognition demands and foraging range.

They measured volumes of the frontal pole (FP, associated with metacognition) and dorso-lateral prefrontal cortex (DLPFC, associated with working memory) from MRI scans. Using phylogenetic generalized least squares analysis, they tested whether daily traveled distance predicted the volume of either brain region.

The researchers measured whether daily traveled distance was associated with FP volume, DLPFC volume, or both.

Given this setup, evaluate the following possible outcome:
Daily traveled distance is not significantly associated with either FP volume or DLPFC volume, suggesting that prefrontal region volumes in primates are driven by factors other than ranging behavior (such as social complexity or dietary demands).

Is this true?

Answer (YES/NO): NO